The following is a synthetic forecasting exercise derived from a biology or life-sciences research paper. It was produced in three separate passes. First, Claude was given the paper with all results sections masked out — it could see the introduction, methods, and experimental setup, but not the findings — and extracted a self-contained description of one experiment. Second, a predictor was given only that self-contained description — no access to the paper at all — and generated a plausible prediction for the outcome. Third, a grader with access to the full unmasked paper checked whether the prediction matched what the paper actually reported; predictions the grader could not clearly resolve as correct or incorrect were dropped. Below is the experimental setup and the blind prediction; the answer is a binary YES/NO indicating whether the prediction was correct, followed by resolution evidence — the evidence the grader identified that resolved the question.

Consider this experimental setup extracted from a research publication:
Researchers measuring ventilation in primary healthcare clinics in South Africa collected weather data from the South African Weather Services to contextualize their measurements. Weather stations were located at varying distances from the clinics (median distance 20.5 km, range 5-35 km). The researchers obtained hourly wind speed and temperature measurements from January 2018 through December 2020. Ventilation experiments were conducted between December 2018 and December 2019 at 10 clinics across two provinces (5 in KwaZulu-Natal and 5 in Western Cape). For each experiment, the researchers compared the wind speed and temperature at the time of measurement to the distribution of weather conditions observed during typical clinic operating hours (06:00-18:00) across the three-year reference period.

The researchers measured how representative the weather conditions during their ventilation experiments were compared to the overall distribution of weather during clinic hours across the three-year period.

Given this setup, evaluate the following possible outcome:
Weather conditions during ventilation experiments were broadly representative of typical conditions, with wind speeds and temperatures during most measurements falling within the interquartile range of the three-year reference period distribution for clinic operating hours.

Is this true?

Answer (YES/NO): NO